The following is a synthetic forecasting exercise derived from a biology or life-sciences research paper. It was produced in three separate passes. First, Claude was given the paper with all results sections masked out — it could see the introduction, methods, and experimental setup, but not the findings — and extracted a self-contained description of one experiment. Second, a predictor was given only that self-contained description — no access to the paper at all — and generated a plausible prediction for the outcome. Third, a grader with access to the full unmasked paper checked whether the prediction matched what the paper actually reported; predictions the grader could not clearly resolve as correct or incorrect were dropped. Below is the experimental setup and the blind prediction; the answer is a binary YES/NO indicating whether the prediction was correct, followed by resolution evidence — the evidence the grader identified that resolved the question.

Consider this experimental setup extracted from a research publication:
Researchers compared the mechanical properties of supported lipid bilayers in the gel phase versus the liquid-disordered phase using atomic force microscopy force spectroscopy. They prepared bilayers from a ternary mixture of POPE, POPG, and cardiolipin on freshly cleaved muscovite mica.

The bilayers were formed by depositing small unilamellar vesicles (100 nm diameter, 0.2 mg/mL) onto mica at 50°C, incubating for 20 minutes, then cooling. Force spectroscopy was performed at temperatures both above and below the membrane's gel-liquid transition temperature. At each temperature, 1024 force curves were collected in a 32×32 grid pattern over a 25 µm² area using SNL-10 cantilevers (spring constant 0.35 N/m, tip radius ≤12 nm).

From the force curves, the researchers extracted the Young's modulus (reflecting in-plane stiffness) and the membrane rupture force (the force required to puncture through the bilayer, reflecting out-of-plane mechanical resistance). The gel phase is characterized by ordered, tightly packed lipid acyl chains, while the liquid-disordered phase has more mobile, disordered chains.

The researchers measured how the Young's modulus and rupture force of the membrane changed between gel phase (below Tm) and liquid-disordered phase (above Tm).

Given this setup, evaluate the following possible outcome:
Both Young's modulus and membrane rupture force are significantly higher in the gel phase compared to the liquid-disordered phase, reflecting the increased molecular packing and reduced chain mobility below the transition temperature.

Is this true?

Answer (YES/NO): NO